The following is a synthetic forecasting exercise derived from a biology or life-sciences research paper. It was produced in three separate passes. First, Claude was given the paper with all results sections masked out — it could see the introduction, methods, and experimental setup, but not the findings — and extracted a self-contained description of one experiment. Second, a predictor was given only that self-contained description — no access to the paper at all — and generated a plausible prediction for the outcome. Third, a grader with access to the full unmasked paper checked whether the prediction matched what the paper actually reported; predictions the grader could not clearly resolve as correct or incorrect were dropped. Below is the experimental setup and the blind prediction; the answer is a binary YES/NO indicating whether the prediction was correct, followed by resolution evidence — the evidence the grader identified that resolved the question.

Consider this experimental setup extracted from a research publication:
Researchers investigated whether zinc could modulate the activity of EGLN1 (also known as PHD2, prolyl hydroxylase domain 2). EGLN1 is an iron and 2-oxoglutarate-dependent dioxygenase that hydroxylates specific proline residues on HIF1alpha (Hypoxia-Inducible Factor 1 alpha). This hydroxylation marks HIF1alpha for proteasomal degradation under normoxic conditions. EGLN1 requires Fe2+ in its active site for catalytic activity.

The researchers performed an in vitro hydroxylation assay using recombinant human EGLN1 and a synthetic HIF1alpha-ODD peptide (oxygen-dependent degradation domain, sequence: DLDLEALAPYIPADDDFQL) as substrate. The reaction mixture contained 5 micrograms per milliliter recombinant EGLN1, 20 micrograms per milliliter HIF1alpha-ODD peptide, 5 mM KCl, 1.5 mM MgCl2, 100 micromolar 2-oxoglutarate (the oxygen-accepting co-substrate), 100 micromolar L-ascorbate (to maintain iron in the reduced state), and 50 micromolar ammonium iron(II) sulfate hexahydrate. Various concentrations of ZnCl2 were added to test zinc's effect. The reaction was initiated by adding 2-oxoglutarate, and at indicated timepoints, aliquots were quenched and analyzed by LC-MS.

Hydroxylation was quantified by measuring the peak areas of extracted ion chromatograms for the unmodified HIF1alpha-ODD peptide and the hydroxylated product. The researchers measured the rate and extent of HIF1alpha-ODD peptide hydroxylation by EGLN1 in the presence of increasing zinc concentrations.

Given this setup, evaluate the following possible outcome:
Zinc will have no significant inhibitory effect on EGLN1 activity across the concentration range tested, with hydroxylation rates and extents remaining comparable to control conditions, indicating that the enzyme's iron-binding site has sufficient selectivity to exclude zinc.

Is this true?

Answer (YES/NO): NO